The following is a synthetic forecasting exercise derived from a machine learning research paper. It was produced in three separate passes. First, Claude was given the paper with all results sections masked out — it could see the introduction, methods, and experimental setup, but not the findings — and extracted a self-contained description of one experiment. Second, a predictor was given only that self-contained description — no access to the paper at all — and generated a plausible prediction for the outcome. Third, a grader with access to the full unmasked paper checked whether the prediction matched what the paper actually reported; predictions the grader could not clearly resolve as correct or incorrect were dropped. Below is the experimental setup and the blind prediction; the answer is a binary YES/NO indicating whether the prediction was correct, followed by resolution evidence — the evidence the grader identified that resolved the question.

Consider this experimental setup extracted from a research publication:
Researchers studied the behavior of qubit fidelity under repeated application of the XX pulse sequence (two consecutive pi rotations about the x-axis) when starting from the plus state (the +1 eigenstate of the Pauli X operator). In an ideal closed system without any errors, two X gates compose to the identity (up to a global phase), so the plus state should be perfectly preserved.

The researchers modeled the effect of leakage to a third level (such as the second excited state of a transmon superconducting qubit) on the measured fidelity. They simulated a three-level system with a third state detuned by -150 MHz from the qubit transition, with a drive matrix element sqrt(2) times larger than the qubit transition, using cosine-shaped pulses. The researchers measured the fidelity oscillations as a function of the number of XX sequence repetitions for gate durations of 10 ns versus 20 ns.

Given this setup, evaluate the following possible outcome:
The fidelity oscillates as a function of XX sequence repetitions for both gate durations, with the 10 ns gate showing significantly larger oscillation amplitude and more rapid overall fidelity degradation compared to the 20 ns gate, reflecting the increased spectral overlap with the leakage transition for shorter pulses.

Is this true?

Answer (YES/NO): YES